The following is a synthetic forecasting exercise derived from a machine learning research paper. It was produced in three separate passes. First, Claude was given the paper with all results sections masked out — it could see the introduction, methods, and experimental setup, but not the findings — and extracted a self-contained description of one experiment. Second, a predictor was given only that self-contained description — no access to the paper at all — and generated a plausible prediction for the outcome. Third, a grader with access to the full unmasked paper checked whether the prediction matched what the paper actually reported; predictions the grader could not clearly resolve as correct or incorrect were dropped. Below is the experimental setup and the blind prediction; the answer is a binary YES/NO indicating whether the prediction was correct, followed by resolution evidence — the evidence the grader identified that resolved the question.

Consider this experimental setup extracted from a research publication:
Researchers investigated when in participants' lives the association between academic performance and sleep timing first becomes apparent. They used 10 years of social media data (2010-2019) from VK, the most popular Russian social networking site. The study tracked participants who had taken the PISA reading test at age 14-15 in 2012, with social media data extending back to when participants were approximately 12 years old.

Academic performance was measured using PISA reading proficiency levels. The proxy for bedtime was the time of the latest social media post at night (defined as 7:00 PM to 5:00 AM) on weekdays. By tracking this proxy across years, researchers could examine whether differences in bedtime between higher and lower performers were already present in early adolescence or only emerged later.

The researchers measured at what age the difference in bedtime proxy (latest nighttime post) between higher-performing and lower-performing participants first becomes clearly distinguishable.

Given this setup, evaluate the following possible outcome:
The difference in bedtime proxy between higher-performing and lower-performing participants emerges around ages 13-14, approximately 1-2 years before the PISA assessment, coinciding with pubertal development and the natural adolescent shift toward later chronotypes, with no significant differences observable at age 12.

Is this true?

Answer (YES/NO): NO